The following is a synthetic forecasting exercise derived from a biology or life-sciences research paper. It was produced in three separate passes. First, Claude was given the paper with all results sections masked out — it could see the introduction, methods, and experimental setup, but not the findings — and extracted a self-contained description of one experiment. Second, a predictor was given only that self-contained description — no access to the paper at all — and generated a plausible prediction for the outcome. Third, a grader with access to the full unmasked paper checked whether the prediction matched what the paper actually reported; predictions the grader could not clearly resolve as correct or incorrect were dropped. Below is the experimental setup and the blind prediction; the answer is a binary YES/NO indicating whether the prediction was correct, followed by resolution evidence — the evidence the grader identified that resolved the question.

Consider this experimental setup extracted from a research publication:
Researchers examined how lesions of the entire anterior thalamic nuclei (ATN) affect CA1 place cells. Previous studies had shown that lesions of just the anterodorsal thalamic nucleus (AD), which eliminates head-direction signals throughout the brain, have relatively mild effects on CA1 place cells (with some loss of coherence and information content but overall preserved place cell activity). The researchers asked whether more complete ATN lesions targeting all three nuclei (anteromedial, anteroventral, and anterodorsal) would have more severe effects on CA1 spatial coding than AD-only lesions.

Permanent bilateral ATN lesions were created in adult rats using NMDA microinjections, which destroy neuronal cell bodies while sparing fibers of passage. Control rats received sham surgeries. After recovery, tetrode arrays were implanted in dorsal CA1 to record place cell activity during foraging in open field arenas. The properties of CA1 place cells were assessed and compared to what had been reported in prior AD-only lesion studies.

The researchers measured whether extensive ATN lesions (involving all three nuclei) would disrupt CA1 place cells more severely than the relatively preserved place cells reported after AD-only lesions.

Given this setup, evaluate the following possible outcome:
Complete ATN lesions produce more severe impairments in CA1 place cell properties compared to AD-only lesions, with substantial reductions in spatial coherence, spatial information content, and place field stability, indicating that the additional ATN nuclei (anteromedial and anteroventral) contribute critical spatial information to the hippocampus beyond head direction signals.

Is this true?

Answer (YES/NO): NO